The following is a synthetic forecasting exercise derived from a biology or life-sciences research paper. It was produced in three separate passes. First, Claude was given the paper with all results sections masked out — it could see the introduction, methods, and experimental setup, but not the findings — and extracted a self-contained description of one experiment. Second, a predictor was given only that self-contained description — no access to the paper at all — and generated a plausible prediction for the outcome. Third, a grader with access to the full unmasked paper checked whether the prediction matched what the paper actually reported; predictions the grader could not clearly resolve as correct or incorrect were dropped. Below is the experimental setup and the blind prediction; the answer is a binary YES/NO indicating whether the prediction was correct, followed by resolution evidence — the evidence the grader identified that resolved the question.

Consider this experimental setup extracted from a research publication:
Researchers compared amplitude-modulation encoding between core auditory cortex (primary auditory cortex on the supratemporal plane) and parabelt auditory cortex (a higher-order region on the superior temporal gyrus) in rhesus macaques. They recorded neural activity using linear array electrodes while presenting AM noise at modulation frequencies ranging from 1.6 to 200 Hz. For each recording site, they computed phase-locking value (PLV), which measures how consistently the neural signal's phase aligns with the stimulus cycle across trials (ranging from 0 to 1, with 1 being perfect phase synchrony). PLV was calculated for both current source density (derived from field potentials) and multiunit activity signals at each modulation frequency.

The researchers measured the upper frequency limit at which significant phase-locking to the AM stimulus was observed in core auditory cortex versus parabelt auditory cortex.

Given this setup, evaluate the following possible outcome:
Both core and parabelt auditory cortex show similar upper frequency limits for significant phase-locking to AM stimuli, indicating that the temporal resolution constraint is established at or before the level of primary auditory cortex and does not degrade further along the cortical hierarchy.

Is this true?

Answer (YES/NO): NO